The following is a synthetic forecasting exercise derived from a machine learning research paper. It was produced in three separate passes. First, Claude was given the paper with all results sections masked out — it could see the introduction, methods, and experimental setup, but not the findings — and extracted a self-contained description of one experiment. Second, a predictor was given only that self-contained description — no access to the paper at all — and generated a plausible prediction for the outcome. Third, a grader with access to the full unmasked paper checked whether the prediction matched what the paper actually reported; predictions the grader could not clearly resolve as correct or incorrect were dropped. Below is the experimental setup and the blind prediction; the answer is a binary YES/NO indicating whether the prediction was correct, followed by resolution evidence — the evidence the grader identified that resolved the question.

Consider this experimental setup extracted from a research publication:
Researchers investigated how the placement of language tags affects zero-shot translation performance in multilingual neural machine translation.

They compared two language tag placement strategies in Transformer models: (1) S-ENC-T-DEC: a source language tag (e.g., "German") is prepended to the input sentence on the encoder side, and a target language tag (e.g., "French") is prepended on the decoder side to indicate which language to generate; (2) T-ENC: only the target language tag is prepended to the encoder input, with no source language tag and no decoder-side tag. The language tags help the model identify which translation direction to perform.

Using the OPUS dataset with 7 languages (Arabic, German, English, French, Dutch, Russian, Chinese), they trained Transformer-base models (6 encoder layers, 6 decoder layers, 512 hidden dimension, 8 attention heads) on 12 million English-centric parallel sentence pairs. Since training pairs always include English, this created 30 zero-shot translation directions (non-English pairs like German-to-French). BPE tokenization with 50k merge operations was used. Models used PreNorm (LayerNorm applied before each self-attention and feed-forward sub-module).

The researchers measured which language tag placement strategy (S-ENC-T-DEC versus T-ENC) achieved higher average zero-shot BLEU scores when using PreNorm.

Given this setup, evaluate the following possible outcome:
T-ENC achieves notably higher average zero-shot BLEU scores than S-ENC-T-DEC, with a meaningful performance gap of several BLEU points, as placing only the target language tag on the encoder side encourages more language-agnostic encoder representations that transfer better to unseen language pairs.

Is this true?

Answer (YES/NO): YES